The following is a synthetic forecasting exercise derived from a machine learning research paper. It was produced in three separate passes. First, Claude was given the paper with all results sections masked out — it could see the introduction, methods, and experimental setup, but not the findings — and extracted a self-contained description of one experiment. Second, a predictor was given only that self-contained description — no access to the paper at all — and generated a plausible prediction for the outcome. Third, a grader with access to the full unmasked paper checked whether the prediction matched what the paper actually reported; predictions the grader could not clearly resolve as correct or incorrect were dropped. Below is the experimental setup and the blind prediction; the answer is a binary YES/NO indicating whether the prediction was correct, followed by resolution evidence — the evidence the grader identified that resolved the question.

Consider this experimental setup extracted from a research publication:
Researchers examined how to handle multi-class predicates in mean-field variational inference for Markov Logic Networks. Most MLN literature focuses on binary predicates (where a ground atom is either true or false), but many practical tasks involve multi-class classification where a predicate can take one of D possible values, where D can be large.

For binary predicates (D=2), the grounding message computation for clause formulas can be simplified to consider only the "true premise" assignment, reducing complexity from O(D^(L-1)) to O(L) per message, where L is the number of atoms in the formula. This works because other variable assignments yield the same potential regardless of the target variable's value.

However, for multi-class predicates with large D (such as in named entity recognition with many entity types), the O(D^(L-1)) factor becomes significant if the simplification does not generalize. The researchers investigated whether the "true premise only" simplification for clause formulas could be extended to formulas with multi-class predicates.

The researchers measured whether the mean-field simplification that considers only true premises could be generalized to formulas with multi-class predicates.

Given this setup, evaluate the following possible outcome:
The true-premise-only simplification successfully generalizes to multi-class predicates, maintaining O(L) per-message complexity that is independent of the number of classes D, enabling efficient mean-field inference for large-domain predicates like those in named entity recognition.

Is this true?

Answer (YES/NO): YES